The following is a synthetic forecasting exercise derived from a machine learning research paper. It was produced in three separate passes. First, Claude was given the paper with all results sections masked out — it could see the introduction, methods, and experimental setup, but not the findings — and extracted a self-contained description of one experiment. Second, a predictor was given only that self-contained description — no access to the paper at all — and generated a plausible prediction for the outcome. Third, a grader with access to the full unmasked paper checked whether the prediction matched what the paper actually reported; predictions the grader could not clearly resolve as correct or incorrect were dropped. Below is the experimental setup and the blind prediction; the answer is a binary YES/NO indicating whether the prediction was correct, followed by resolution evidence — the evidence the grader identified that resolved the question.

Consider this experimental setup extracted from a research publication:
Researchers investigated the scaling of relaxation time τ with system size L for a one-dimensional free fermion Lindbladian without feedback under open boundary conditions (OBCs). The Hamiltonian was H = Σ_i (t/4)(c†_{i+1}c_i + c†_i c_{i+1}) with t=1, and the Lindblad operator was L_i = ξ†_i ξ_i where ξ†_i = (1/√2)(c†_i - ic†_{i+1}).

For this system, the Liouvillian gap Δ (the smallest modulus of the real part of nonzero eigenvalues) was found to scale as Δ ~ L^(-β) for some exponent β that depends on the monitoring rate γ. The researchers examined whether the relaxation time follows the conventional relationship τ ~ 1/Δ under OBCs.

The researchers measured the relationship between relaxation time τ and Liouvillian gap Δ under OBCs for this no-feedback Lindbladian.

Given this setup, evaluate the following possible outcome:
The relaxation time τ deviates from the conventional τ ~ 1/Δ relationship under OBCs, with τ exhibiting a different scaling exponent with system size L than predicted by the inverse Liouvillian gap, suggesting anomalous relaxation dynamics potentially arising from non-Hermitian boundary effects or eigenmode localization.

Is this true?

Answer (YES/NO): NO